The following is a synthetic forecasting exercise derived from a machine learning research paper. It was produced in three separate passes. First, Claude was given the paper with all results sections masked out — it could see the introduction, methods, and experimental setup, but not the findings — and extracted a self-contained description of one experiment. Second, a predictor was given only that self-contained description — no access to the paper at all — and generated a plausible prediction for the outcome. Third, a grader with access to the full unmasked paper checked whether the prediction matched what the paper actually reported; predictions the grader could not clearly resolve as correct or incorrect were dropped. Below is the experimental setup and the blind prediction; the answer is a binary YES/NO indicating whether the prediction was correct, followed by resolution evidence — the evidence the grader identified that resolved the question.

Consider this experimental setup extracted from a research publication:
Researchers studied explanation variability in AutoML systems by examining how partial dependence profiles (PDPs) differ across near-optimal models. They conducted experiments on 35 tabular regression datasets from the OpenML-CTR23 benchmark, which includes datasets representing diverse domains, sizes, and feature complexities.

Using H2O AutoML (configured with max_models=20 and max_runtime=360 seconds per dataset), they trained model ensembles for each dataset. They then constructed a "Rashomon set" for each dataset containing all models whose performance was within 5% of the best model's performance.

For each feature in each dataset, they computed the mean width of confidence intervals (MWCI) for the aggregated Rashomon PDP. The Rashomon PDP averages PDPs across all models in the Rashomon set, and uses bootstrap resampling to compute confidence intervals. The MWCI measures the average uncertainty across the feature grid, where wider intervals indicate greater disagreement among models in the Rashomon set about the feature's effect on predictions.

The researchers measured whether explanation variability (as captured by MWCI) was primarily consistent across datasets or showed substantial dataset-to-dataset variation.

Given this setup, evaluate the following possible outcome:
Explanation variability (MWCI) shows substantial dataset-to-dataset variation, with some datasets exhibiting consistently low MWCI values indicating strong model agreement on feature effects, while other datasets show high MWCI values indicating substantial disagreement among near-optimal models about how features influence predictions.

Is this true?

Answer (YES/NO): YES